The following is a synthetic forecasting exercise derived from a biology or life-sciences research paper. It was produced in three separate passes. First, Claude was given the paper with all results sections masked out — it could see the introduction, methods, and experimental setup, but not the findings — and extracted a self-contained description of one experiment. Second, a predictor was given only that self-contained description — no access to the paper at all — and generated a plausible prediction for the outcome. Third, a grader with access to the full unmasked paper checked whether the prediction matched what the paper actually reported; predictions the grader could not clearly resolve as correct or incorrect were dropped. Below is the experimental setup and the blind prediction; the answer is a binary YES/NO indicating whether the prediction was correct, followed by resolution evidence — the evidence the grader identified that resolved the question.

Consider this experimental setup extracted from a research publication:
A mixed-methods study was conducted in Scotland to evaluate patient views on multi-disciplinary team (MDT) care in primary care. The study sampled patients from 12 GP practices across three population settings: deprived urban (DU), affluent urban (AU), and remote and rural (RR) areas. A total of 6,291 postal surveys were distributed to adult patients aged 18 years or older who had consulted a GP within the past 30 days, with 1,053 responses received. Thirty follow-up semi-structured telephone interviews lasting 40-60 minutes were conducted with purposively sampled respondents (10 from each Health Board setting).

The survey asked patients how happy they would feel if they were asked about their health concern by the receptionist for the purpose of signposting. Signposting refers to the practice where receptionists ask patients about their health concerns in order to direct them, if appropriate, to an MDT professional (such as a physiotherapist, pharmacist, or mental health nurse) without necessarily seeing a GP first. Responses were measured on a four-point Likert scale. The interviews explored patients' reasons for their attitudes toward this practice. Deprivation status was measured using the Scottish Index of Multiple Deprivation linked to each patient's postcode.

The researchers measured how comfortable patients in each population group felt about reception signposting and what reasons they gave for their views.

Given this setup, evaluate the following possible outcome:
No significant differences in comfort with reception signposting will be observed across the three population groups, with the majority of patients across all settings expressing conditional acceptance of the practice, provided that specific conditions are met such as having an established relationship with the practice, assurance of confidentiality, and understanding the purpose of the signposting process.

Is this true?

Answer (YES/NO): NO